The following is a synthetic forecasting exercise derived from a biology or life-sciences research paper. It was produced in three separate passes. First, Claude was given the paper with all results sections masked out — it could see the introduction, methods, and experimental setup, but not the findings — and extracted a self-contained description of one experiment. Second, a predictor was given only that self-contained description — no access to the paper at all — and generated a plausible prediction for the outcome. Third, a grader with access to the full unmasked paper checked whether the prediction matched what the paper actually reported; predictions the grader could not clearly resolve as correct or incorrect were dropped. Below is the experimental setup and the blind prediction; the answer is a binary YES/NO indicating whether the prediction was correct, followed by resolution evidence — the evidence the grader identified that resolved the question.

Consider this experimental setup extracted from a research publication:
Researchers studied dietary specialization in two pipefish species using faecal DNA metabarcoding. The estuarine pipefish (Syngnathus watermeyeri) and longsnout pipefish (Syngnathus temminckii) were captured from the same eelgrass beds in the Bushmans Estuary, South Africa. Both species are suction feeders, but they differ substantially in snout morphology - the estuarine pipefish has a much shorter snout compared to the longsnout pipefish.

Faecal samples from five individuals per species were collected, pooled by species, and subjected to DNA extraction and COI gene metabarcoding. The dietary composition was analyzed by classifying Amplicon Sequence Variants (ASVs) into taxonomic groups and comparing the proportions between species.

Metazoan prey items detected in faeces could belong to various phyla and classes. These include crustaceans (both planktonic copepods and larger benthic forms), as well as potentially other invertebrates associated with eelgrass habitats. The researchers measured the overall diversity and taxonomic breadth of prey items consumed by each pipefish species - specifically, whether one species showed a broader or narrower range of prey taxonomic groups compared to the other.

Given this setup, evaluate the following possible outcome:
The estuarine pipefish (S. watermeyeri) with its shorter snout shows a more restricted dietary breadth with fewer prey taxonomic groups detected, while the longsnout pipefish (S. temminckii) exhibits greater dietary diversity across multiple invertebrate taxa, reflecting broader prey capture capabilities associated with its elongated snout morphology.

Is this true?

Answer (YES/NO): YES